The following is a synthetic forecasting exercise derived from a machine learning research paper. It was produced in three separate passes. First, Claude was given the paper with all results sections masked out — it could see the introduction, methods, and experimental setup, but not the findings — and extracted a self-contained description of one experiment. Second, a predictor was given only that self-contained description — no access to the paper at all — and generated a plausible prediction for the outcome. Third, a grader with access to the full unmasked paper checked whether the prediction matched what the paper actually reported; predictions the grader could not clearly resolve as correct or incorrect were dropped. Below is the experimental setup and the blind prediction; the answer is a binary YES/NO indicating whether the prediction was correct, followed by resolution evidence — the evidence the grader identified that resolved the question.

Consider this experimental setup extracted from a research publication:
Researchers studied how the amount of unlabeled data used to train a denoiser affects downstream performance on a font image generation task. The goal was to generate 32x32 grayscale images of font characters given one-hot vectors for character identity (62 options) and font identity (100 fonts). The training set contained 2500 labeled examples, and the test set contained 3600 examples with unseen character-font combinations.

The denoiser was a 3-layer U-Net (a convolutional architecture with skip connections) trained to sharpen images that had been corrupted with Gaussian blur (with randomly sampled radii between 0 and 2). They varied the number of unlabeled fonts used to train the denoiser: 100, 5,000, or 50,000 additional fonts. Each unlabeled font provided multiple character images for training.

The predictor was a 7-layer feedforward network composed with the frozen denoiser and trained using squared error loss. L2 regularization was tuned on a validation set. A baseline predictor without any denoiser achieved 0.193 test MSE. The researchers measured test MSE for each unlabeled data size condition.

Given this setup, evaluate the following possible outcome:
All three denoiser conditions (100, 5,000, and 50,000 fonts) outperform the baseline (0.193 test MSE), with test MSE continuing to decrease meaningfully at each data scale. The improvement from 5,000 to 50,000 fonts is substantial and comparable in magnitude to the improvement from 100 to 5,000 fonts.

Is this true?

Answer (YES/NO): NO